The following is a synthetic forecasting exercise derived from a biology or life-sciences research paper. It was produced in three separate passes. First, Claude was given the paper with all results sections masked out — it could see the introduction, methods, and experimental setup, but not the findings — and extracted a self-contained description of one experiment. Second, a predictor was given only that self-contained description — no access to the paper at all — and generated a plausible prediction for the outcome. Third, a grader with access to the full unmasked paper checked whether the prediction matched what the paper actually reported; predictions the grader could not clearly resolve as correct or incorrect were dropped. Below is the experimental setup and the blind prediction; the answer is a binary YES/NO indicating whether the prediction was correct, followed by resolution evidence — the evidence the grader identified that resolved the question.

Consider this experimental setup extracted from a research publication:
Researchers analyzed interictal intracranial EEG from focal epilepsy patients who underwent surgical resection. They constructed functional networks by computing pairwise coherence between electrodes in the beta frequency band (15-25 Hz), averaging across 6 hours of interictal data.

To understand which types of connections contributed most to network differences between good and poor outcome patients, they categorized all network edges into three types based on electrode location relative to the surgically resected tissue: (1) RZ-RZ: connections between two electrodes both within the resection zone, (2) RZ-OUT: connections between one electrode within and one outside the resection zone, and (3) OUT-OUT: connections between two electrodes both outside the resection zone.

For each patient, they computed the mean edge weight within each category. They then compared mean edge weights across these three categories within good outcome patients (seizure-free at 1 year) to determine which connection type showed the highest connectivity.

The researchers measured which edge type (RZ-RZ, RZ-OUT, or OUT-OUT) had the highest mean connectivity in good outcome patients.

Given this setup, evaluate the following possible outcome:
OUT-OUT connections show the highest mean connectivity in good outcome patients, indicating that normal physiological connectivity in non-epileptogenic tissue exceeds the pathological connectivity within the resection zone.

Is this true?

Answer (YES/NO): NO